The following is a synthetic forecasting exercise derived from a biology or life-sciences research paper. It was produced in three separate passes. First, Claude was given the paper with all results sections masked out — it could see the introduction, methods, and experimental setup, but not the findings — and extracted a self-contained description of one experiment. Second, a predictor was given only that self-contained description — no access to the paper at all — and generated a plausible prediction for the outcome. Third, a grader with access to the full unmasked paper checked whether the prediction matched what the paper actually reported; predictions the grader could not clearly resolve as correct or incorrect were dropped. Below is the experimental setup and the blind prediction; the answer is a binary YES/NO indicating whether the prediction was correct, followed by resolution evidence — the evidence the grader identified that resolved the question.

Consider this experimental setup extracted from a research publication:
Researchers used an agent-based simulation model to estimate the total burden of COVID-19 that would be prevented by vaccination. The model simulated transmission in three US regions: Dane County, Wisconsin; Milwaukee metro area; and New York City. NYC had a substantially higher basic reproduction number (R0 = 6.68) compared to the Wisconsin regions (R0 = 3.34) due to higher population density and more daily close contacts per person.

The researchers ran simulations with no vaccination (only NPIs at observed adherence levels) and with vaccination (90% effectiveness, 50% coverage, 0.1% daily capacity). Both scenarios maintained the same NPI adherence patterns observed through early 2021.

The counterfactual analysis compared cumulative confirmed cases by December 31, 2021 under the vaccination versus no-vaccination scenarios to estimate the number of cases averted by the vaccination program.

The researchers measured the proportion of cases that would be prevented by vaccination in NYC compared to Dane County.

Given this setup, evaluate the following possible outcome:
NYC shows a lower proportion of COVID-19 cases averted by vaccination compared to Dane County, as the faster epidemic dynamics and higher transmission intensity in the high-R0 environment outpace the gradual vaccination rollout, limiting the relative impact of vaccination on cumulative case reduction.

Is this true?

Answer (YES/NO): NO